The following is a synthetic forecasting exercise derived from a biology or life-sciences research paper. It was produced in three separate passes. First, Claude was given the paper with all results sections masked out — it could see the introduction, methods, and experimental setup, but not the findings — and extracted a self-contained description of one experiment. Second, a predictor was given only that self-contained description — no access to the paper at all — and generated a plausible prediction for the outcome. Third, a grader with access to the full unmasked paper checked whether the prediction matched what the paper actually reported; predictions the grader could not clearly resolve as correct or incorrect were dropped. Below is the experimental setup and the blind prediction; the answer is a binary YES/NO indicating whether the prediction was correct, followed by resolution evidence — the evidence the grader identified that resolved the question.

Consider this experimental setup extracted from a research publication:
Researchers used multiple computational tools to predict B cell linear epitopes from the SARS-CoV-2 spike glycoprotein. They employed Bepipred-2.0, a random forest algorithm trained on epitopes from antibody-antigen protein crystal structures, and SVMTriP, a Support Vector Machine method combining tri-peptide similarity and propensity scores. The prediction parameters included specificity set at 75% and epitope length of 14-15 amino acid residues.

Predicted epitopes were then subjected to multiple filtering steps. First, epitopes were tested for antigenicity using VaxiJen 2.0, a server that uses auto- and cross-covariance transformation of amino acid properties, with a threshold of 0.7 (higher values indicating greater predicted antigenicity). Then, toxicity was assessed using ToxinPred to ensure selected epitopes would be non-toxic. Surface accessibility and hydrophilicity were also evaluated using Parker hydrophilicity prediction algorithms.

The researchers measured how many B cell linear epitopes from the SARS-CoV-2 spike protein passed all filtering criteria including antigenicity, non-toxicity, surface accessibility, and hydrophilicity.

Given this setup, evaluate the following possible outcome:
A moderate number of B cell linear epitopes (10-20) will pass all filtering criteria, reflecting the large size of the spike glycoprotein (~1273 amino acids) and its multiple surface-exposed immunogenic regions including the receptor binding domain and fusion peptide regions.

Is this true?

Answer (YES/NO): NO